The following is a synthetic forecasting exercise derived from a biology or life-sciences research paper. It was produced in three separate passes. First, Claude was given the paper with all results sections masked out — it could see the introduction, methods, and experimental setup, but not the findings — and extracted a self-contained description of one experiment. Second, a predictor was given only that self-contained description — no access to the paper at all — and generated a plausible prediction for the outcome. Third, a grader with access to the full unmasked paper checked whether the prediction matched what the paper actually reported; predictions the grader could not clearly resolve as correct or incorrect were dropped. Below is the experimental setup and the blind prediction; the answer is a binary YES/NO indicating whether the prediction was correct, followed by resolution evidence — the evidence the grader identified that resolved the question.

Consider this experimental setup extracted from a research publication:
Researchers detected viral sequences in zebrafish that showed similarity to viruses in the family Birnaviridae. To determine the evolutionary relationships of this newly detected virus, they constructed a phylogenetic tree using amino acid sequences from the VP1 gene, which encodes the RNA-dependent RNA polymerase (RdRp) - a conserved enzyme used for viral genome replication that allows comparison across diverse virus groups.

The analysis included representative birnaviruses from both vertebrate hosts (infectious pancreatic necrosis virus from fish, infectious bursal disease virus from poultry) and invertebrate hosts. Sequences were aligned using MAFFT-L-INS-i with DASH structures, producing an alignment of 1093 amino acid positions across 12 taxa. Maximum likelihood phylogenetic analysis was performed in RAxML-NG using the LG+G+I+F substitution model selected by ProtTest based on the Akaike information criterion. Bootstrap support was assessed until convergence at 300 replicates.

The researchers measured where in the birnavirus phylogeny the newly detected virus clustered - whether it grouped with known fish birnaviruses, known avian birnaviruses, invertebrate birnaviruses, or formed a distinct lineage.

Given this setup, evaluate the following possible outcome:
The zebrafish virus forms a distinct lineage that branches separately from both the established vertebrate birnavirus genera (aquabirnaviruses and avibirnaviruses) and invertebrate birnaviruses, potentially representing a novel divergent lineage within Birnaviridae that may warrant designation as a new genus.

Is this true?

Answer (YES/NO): NO